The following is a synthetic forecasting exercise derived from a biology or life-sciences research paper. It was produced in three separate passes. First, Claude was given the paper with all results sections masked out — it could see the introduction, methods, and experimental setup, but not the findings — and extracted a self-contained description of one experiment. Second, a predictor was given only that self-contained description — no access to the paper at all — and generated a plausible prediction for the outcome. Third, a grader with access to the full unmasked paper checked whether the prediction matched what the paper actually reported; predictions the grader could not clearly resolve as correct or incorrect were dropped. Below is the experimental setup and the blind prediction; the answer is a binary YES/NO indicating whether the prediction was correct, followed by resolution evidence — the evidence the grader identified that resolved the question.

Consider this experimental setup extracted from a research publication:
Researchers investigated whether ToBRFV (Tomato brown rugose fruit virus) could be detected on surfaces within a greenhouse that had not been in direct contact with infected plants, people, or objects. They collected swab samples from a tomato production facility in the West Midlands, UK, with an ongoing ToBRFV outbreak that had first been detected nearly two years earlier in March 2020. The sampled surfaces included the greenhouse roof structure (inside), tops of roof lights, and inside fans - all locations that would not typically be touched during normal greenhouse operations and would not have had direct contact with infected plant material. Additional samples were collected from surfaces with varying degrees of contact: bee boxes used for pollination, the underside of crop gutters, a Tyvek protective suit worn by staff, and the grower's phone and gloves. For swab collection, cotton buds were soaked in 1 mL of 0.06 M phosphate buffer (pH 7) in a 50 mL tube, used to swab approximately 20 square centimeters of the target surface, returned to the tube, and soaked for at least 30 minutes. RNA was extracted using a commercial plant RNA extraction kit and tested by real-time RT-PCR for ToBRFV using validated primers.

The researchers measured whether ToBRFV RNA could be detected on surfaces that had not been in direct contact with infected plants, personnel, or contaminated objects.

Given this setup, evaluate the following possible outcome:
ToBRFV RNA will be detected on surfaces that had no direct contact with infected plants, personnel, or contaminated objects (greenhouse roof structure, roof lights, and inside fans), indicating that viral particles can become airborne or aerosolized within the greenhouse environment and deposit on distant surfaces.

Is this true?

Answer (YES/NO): YES